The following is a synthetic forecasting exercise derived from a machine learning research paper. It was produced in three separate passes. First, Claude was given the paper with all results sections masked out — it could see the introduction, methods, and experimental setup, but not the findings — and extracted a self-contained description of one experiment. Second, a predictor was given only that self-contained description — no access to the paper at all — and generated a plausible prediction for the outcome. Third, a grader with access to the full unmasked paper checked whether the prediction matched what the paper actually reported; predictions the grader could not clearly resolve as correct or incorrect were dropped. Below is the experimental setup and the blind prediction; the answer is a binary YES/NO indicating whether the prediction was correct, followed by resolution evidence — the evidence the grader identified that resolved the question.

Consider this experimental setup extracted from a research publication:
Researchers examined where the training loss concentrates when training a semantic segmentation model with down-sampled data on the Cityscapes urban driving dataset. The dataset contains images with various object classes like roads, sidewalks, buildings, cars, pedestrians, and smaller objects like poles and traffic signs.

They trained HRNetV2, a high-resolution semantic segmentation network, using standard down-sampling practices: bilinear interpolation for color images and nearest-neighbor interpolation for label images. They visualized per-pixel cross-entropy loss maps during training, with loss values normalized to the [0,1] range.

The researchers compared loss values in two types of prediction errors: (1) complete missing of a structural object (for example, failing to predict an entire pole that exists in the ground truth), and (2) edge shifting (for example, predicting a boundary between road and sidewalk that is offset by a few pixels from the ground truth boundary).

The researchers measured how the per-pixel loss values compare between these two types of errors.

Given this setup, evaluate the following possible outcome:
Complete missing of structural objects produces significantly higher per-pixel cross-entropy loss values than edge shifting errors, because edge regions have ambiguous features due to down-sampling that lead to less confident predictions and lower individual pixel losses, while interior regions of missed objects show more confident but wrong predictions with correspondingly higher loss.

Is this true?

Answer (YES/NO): NO